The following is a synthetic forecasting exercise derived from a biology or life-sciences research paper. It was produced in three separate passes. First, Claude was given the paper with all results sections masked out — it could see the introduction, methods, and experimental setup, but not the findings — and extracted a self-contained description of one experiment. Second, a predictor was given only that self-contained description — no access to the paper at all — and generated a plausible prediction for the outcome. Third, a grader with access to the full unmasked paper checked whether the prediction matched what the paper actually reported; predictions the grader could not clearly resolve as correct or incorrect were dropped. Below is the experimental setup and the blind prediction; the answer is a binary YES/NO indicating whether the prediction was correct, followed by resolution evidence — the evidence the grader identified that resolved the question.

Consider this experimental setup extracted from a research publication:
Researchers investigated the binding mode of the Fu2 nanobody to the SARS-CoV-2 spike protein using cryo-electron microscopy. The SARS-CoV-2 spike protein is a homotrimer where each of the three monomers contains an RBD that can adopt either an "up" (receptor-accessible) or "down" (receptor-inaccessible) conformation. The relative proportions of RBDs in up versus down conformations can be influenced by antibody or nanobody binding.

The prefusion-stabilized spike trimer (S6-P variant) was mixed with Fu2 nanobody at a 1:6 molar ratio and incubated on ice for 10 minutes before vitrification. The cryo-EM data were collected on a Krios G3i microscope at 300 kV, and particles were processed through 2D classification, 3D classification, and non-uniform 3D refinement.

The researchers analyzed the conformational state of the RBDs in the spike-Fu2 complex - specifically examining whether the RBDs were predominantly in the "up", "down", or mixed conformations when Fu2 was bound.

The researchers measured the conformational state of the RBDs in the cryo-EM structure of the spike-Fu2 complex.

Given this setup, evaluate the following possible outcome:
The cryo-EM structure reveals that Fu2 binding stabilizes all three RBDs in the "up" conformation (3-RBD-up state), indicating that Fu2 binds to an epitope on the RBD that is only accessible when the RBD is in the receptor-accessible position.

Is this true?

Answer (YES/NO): YES